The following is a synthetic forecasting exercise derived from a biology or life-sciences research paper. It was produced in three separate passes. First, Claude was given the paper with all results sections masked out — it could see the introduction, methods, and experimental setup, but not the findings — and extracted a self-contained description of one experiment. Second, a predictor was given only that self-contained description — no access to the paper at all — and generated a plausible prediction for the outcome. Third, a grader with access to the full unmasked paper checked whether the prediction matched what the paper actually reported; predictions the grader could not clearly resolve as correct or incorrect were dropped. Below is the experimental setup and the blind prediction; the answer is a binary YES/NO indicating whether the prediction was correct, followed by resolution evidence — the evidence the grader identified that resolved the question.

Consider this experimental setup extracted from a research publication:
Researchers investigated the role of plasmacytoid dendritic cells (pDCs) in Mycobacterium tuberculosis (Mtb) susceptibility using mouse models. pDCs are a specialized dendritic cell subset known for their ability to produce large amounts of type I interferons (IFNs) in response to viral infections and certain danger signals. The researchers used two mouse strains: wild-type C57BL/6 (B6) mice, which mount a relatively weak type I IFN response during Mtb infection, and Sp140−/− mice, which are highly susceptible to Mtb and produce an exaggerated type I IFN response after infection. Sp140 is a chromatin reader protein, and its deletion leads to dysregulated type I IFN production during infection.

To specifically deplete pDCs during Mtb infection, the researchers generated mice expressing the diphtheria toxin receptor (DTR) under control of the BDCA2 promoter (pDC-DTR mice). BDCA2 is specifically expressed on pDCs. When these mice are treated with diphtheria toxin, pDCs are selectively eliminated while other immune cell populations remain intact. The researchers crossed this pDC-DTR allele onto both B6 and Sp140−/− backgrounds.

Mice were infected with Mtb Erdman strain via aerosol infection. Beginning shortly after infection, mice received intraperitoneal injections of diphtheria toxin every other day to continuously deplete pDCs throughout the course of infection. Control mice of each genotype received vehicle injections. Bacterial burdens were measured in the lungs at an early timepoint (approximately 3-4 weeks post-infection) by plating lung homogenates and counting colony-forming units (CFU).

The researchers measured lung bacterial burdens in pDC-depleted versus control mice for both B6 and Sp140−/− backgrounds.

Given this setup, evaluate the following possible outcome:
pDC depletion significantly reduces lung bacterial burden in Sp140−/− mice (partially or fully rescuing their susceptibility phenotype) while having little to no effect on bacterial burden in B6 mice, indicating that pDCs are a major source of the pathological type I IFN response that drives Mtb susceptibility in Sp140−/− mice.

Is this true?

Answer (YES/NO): YES